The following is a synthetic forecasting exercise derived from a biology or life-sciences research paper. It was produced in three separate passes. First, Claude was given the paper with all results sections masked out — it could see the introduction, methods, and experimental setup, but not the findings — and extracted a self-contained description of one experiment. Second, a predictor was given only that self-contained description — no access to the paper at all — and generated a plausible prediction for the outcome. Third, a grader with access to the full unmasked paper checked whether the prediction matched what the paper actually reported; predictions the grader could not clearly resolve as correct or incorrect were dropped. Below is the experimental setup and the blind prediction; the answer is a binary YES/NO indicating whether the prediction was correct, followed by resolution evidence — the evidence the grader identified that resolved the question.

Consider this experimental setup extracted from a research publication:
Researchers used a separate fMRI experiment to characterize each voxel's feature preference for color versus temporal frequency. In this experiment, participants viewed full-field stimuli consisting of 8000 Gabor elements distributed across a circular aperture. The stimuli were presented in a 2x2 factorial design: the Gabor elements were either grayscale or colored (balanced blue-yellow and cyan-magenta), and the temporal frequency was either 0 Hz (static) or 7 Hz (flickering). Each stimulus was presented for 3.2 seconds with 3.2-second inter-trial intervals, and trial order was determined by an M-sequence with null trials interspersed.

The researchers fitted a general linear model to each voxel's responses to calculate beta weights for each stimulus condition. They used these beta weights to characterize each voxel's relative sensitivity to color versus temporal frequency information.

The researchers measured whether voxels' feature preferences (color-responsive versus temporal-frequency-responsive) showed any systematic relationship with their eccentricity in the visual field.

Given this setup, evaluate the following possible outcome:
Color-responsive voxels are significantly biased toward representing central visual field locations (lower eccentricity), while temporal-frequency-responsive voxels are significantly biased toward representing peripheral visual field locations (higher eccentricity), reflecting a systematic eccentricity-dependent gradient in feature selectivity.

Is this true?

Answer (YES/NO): YES